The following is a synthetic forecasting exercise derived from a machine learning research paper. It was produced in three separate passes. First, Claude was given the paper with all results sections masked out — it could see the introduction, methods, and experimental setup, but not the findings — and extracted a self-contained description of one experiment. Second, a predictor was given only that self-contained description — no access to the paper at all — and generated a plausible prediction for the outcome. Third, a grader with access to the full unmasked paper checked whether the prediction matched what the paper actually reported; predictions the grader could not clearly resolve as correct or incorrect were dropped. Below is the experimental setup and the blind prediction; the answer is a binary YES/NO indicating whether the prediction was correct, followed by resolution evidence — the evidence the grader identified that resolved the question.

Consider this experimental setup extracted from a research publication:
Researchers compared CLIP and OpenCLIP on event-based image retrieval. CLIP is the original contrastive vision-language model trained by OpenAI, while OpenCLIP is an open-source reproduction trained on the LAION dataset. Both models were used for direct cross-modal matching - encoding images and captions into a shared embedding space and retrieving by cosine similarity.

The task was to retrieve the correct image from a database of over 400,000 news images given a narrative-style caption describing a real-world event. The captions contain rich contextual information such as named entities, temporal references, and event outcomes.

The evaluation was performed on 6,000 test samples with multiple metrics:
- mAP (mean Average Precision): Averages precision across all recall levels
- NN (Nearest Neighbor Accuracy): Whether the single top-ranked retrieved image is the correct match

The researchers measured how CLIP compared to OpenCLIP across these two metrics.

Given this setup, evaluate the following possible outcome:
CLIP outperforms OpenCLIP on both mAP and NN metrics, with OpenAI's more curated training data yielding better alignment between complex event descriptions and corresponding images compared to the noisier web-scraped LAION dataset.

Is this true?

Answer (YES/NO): NO